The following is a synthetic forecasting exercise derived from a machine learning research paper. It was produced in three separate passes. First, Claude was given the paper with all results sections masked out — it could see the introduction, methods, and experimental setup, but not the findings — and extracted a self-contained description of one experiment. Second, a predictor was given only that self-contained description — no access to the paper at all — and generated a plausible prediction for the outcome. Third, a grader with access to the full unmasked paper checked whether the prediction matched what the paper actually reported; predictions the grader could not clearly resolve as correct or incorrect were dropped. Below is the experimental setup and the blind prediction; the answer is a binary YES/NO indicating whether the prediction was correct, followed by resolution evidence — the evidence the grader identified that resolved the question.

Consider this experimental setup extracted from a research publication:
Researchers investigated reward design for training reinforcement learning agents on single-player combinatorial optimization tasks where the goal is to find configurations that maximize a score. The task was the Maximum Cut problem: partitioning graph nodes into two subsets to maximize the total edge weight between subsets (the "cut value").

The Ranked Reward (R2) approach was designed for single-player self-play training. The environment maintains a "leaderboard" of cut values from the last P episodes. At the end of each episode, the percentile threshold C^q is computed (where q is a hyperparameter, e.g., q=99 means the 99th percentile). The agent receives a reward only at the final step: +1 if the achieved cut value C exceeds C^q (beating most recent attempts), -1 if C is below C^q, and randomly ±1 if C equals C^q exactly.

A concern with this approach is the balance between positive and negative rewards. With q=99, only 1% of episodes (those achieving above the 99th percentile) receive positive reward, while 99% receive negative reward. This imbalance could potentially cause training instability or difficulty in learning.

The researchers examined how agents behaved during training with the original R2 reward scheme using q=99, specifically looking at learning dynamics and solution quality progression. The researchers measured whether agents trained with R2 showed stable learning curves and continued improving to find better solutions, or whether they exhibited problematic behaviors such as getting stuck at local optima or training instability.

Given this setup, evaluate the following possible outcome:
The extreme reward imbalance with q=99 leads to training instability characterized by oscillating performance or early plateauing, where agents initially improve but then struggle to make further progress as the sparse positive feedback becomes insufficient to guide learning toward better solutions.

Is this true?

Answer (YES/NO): NO